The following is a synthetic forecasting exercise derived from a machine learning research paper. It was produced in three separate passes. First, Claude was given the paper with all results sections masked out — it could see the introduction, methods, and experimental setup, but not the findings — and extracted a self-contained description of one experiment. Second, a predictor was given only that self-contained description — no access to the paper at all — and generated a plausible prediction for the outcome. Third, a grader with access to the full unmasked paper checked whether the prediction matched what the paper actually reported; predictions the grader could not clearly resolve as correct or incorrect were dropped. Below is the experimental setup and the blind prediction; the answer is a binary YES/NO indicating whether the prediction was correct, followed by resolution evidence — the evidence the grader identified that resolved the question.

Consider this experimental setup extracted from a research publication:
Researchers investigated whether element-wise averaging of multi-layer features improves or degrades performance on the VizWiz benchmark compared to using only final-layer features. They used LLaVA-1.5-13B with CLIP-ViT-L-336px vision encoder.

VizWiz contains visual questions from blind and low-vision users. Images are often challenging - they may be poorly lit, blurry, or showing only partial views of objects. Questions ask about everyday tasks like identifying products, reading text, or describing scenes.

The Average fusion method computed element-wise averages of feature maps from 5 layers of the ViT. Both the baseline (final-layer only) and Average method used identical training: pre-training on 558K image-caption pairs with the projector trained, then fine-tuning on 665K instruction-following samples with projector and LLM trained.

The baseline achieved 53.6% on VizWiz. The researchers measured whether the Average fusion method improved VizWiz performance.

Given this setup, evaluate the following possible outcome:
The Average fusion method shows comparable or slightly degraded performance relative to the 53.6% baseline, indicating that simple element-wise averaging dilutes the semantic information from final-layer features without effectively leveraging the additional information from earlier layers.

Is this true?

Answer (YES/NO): NO